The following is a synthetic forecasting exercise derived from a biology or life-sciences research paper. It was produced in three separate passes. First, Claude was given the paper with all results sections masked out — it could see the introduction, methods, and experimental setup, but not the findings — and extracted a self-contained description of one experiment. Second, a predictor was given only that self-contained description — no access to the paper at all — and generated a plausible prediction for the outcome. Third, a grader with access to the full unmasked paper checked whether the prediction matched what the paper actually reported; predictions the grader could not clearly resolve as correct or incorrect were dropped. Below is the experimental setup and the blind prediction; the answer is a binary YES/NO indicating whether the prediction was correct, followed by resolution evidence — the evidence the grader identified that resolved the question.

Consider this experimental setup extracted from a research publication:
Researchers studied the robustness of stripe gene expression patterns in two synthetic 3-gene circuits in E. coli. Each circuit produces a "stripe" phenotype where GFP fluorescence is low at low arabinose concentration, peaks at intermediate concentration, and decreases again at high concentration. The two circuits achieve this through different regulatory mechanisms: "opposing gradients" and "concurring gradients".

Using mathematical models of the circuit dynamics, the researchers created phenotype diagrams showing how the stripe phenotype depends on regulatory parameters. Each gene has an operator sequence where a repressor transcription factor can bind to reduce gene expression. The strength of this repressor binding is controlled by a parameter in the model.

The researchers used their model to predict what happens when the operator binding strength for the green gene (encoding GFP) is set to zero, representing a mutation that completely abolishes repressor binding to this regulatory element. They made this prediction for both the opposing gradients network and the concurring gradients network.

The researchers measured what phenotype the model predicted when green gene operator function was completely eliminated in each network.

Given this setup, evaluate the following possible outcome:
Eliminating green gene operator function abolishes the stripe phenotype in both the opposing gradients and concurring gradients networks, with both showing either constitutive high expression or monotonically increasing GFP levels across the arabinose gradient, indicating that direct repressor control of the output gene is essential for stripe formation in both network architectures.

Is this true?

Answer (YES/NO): NO